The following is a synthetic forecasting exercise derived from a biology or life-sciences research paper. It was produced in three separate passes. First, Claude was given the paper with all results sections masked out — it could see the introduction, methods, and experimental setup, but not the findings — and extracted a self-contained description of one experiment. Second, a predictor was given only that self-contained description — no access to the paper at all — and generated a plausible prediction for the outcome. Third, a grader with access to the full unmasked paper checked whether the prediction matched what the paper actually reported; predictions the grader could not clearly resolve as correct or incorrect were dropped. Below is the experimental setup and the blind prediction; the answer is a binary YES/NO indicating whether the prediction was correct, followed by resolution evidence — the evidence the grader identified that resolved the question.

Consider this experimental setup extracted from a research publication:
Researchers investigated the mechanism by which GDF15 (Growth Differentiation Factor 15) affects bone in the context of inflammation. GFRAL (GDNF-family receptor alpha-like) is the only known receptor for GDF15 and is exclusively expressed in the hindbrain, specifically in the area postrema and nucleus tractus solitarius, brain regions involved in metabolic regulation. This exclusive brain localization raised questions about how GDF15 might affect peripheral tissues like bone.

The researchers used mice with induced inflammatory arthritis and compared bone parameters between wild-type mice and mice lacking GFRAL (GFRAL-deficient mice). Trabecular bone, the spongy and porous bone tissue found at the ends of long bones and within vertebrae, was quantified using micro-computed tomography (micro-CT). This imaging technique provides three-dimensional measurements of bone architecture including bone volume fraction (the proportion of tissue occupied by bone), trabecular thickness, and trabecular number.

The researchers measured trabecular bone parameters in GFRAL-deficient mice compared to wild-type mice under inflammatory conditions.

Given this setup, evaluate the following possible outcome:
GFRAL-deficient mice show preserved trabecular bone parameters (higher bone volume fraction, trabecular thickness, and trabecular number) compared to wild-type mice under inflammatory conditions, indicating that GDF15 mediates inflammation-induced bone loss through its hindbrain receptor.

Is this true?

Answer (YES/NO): YES